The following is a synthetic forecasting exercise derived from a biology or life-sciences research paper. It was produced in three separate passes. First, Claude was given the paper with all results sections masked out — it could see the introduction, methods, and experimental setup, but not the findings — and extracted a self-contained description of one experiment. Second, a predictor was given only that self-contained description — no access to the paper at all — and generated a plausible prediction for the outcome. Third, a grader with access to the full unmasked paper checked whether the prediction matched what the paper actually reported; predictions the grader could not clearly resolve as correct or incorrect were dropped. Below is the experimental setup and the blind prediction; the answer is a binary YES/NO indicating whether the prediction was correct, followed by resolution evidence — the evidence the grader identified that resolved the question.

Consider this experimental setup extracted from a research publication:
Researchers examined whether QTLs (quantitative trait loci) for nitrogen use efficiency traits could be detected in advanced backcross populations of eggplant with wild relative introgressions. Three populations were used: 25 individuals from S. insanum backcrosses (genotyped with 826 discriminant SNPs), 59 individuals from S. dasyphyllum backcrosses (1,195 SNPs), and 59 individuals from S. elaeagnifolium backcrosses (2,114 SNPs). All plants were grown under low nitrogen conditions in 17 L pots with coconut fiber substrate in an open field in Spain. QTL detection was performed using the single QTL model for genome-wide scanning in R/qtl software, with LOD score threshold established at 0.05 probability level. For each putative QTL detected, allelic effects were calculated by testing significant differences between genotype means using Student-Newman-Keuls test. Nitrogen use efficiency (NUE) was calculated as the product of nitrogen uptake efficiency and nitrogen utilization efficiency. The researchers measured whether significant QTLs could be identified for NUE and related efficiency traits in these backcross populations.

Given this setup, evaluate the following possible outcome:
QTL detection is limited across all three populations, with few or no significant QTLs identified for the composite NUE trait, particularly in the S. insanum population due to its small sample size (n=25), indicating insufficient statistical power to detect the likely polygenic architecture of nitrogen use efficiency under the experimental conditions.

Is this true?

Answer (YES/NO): NO